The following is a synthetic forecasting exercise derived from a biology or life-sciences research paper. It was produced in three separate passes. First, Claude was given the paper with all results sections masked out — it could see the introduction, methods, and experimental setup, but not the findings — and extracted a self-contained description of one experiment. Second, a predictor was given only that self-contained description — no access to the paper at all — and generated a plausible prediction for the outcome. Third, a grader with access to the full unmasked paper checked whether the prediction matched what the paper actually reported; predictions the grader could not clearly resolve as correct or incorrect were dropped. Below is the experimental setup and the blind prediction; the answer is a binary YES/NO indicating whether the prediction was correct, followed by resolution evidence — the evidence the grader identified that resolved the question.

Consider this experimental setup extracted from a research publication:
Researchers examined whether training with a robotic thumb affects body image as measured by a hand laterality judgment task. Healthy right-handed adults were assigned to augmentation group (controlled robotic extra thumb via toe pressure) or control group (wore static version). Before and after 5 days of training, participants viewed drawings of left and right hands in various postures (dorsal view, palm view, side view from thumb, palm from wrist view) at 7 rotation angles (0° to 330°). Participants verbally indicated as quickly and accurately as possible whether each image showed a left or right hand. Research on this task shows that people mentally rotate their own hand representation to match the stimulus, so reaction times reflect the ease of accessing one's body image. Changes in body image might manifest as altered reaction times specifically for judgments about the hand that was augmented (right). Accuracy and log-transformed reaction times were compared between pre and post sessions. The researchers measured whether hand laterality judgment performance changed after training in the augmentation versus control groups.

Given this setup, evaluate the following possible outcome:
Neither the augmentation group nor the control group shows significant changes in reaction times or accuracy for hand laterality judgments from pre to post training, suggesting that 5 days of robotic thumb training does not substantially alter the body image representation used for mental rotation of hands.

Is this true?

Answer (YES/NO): NO